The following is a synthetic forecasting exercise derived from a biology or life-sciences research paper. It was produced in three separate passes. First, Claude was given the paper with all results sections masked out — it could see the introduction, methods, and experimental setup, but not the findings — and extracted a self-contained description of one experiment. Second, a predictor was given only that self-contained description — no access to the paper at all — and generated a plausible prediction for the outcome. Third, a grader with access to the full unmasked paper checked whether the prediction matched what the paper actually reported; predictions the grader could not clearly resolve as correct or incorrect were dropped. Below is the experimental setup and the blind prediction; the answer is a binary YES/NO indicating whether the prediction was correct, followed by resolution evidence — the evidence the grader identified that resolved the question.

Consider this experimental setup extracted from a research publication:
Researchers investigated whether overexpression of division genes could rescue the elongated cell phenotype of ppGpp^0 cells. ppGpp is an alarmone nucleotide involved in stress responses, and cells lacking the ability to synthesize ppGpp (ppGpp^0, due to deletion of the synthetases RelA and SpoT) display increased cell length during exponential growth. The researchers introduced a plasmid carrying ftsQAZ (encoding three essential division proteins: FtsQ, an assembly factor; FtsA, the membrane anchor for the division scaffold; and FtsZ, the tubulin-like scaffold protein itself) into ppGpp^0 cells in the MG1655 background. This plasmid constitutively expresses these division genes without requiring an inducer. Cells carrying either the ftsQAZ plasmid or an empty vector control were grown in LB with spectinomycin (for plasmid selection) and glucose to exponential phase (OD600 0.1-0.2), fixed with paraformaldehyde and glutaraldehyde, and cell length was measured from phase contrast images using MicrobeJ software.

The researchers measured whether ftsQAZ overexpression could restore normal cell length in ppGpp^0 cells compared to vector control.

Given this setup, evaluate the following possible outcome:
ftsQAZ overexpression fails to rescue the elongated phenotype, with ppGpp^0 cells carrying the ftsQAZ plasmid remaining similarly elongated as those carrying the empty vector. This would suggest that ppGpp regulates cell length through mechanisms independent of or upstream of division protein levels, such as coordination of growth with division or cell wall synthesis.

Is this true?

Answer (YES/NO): NO